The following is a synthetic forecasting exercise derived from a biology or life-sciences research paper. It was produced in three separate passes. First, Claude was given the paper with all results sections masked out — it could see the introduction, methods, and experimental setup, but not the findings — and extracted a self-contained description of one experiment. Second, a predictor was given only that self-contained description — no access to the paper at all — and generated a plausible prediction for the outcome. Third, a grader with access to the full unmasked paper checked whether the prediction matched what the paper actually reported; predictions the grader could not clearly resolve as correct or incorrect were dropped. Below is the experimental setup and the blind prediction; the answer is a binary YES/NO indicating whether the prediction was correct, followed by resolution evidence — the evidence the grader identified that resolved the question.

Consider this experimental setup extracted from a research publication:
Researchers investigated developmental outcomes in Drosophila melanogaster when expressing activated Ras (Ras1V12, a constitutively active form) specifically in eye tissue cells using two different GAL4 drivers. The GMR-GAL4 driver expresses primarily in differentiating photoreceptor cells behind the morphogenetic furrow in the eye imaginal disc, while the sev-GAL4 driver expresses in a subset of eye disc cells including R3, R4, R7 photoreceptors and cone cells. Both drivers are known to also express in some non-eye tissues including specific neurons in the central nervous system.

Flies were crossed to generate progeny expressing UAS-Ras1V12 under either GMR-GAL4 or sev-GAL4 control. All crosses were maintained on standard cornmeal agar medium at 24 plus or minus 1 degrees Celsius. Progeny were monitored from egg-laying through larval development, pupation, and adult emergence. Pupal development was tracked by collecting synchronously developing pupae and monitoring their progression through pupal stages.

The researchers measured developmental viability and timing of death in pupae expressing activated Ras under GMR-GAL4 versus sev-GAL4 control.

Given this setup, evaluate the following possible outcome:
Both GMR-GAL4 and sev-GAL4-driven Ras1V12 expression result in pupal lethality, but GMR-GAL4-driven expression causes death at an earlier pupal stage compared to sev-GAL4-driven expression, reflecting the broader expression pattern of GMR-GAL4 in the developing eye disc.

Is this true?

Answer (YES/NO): YES